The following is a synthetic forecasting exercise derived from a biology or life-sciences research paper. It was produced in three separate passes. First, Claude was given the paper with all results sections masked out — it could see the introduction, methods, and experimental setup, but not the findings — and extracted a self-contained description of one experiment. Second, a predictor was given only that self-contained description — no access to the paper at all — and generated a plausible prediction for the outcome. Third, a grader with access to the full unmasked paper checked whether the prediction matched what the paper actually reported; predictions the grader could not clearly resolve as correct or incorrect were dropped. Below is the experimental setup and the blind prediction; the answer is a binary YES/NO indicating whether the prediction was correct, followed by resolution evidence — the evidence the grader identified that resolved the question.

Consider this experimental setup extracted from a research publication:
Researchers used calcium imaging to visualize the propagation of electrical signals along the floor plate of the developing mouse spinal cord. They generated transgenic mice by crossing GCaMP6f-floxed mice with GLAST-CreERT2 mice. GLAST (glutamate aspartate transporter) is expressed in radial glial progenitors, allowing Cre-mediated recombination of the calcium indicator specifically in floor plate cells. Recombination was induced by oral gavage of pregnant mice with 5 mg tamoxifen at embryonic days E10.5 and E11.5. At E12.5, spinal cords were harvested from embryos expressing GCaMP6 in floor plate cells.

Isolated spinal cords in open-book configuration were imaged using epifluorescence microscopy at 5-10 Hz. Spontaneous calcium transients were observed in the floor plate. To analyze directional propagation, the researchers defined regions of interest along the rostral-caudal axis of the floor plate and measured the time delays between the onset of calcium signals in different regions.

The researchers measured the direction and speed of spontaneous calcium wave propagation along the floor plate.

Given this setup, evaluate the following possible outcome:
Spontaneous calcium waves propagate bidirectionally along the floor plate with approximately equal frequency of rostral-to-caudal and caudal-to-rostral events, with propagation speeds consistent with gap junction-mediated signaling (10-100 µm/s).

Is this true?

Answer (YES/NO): NO